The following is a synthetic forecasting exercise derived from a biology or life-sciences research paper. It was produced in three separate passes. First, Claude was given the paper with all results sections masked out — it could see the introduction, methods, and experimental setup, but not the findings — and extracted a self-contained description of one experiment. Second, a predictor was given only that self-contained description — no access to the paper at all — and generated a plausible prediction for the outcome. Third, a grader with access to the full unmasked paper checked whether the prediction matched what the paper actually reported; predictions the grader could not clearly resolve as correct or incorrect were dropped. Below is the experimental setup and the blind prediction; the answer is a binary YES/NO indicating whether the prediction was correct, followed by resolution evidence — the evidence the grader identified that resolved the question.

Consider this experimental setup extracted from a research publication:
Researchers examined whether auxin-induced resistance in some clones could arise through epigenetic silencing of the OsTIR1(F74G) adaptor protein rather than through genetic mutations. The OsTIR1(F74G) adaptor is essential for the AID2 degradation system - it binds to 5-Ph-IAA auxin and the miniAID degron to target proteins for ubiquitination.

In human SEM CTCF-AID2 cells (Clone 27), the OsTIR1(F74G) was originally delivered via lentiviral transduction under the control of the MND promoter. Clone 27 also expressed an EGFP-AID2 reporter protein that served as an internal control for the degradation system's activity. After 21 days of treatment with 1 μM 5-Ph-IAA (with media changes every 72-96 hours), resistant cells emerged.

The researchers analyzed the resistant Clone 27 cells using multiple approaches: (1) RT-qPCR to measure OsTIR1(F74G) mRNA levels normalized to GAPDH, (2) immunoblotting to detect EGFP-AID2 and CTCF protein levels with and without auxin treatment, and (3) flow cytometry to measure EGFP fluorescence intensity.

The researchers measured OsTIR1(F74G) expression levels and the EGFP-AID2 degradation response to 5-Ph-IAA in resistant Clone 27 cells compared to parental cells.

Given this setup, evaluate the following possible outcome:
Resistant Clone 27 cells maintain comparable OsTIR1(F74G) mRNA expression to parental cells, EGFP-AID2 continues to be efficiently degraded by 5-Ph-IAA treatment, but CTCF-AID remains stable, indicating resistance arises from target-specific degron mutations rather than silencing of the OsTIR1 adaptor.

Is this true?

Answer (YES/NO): NO